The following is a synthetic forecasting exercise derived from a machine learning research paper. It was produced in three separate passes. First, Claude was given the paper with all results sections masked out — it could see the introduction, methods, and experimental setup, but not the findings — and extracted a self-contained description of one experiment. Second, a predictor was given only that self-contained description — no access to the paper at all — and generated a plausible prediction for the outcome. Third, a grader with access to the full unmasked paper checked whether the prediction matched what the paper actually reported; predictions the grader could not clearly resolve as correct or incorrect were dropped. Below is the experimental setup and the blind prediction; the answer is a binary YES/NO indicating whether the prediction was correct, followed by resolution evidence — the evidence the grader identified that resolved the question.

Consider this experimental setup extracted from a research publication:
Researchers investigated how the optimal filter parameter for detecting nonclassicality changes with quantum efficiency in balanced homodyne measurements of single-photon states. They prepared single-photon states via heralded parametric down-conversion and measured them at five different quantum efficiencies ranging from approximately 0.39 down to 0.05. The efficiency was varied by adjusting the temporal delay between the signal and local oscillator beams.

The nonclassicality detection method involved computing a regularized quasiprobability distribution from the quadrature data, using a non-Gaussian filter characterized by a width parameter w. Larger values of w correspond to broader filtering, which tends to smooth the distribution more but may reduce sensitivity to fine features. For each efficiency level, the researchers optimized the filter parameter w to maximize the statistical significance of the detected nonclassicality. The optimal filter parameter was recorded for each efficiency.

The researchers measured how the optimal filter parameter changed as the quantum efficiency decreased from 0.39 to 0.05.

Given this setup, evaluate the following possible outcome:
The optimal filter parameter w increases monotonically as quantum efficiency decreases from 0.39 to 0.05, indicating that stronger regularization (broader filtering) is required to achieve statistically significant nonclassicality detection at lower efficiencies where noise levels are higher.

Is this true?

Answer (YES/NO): NO